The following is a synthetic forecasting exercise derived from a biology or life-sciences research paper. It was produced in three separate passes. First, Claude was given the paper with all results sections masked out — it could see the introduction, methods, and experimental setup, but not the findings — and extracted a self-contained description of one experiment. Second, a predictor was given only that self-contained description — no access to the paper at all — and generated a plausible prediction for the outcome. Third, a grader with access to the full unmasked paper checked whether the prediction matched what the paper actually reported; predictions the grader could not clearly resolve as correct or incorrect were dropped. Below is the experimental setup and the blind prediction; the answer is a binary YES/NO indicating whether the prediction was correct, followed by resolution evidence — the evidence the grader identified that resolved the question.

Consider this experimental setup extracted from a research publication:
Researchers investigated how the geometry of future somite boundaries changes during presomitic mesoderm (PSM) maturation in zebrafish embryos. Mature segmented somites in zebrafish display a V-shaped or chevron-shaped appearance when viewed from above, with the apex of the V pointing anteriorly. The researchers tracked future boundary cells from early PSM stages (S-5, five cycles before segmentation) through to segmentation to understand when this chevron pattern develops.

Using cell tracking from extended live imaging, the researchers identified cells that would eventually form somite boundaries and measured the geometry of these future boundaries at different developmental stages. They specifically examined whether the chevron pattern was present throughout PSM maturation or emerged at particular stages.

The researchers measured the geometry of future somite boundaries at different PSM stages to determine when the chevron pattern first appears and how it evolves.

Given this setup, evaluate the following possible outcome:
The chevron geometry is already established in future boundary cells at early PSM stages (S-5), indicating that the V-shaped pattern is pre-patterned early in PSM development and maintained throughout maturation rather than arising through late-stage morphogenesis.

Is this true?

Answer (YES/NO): NO